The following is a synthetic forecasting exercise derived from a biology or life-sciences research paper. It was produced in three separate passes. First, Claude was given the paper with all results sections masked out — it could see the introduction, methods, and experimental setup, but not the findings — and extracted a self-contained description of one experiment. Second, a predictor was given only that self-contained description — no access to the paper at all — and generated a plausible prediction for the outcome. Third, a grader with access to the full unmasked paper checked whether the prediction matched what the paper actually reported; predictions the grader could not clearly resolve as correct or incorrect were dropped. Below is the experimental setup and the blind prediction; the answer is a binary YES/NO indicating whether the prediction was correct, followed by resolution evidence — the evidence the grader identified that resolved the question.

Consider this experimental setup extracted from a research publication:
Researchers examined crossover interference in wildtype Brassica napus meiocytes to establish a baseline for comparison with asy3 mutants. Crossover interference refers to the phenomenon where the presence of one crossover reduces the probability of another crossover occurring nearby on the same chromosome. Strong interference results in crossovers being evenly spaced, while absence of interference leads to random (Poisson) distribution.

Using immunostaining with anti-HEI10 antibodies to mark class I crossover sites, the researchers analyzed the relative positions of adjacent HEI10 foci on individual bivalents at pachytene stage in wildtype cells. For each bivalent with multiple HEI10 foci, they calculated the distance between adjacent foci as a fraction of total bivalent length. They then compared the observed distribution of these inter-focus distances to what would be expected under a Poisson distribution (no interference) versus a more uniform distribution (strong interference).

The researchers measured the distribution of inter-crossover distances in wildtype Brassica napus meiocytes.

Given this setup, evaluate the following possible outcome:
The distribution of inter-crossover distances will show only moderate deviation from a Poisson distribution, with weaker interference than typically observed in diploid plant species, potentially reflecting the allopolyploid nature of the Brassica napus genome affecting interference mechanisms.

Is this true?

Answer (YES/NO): NO